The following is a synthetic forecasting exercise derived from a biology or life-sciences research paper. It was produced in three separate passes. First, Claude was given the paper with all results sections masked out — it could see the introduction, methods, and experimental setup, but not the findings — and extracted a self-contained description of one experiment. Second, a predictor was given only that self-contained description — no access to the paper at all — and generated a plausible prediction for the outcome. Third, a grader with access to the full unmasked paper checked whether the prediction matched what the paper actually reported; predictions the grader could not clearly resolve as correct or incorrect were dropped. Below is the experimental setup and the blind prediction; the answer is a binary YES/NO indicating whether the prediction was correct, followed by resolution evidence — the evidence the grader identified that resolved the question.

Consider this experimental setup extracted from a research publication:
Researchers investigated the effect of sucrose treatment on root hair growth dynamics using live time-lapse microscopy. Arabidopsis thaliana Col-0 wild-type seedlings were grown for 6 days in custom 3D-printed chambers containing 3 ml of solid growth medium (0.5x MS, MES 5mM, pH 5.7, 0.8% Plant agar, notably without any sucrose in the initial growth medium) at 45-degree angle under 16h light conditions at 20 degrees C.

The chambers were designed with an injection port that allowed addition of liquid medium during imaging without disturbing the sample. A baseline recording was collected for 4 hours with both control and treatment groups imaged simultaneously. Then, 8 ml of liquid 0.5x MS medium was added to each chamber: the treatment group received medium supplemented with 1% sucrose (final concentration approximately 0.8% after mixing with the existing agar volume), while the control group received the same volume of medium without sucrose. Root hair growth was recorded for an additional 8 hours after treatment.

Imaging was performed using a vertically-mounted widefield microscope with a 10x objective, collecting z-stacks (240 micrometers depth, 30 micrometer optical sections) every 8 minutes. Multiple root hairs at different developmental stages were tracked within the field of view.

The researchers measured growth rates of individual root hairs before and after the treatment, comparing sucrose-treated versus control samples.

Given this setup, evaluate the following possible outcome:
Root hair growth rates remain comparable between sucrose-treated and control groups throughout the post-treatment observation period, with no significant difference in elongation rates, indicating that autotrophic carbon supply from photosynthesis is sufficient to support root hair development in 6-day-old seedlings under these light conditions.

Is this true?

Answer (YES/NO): NO